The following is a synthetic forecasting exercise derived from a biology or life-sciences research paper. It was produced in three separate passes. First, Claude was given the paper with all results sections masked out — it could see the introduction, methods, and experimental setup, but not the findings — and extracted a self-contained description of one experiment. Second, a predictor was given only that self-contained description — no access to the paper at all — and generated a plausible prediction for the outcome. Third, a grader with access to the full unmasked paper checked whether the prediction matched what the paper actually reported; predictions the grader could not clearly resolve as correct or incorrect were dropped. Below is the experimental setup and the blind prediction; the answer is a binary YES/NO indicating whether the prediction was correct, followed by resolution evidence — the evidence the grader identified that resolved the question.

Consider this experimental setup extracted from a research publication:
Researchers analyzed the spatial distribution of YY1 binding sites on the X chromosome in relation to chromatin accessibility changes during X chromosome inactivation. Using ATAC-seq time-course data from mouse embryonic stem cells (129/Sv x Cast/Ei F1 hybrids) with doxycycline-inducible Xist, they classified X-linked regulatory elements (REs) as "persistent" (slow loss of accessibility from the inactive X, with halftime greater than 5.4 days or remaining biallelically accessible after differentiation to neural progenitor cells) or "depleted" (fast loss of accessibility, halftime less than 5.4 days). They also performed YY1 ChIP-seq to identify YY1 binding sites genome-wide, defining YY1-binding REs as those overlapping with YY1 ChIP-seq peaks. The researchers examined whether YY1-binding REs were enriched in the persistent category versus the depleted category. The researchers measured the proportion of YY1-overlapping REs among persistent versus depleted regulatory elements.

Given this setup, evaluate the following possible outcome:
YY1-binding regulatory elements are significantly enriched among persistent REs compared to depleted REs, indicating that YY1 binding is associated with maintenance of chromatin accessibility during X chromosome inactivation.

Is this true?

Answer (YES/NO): YES